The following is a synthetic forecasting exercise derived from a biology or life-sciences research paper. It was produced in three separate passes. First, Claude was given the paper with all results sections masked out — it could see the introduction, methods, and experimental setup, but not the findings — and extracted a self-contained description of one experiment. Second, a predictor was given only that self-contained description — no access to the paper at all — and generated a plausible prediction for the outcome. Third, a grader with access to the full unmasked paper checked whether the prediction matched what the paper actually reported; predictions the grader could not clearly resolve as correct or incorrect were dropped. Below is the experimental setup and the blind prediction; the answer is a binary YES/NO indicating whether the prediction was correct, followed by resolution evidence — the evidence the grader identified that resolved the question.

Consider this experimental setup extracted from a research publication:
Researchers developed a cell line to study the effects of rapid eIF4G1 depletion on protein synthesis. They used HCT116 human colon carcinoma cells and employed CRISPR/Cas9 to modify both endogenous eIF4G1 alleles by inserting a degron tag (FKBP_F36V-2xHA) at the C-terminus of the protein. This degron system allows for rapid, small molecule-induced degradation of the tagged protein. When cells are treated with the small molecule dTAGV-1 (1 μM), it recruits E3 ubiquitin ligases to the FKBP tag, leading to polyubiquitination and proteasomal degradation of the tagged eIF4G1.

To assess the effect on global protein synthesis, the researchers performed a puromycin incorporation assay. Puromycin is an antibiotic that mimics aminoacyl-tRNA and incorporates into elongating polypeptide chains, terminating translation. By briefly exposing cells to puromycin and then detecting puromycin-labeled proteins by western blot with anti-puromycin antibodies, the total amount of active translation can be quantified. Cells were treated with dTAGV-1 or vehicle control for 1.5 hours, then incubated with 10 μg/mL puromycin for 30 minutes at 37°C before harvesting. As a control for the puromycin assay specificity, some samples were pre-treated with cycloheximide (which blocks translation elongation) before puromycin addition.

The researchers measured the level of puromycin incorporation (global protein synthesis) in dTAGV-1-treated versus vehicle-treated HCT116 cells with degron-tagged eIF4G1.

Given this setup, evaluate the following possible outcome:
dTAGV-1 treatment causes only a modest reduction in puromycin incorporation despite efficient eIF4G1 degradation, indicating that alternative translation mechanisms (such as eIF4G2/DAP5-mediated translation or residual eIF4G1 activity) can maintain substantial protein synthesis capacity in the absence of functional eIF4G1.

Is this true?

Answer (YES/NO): NO